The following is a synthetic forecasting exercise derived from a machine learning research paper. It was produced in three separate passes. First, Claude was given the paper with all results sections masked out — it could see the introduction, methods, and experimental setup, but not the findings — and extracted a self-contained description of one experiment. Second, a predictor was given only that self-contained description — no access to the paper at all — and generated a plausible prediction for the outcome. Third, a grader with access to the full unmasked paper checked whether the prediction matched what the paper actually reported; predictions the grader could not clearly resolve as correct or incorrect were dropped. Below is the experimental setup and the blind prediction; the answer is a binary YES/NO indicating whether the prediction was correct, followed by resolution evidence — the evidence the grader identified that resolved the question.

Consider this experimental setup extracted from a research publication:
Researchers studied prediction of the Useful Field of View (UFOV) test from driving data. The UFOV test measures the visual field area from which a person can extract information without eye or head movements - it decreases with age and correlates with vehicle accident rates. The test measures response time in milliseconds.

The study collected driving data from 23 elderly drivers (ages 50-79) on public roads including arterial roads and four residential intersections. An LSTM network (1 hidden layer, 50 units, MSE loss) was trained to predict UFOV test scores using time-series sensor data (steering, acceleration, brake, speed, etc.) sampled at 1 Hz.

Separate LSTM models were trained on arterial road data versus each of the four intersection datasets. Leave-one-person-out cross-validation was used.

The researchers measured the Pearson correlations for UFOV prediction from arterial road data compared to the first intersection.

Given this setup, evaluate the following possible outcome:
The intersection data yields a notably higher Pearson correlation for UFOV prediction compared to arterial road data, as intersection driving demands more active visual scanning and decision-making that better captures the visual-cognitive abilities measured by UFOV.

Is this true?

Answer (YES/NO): NO